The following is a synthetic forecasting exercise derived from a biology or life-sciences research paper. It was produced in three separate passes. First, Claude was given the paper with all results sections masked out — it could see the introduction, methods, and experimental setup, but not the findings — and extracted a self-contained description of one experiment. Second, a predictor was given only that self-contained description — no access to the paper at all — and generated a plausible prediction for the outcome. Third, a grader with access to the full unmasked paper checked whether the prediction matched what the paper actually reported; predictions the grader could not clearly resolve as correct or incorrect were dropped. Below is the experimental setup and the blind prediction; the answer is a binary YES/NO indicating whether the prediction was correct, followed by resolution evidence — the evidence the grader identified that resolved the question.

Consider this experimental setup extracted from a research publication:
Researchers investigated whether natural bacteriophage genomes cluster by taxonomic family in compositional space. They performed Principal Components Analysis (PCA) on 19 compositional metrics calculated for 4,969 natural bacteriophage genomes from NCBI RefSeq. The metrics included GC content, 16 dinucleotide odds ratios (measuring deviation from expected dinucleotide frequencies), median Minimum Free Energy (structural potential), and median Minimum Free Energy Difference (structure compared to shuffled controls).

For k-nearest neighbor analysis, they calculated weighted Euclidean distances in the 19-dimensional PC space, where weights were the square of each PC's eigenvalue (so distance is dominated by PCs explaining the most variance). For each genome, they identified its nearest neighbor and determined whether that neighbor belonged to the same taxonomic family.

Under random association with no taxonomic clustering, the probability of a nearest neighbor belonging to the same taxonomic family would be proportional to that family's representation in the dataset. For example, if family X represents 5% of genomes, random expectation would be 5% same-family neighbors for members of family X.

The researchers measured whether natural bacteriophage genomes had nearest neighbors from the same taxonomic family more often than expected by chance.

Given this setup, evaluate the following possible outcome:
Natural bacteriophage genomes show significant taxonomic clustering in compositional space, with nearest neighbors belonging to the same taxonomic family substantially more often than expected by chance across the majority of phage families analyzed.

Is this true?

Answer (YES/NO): YES